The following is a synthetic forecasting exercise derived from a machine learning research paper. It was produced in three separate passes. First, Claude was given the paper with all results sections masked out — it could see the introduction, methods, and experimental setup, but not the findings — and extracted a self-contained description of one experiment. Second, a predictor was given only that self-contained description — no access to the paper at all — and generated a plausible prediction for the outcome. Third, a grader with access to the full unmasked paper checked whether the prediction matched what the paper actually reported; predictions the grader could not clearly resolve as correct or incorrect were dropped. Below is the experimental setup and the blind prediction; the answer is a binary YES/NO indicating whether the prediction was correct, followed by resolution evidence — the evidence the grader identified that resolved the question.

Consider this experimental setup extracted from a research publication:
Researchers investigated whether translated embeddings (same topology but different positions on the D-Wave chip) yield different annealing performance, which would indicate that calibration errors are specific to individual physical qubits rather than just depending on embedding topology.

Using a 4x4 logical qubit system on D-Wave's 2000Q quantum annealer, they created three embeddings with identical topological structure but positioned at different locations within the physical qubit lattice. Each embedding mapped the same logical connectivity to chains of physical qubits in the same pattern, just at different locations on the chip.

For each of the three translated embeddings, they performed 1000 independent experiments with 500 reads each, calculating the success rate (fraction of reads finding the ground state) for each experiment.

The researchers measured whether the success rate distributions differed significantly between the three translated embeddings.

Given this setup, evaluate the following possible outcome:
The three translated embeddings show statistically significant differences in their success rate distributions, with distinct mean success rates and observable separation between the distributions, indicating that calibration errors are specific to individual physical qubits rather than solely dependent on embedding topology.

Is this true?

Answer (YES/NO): YES